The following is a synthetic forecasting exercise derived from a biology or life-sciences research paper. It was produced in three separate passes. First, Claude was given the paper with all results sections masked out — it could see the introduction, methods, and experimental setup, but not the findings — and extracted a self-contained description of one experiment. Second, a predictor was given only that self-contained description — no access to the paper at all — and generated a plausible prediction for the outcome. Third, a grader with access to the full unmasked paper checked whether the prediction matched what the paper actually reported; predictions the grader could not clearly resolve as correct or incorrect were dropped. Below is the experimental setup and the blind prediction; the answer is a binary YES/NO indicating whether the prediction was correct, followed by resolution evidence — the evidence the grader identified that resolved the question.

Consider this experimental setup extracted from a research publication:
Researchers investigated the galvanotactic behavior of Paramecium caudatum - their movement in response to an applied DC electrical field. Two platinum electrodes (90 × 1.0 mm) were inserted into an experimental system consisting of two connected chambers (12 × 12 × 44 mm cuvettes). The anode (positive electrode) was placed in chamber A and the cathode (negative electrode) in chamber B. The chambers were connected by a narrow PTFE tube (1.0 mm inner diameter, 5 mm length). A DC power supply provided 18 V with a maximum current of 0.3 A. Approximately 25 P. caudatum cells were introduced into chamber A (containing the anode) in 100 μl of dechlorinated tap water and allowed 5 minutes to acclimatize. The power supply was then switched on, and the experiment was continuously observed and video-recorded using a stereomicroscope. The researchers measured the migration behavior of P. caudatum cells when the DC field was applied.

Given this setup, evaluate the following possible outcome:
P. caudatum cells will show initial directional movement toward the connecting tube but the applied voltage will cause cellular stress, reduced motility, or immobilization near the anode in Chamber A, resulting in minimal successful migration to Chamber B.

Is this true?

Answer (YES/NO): NO